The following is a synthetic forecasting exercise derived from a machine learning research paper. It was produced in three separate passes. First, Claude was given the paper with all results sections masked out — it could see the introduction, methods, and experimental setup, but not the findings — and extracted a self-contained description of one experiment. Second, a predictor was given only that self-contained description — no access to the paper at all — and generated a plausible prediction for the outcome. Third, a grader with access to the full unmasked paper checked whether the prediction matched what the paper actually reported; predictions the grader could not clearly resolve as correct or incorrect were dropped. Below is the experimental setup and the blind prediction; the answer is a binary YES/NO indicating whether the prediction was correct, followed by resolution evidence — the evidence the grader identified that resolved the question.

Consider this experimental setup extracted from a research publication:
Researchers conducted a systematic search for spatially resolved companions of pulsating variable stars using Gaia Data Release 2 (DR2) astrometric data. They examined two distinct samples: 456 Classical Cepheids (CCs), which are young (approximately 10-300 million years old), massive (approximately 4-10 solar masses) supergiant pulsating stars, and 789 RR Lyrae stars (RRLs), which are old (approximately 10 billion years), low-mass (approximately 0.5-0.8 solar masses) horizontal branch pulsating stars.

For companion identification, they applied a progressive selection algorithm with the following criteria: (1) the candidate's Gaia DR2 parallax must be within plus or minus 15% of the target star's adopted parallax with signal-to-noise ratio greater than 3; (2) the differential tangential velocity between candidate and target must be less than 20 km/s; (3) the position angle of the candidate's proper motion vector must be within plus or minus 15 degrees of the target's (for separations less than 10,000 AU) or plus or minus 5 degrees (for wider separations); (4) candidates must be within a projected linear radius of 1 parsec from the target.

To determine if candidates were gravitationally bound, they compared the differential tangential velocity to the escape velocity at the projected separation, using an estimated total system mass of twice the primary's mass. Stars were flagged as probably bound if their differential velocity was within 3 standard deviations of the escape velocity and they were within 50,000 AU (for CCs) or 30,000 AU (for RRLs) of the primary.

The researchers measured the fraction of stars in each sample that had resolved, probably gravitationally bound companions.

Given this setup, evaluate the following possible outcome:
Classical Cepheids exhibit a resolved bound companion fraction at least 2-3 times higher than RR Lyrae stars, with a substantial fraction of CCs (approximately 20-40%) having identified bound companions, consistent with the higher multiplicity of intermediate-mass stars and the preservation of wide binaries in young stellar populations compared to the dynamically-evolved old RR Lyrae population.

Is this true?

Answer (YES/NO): NO